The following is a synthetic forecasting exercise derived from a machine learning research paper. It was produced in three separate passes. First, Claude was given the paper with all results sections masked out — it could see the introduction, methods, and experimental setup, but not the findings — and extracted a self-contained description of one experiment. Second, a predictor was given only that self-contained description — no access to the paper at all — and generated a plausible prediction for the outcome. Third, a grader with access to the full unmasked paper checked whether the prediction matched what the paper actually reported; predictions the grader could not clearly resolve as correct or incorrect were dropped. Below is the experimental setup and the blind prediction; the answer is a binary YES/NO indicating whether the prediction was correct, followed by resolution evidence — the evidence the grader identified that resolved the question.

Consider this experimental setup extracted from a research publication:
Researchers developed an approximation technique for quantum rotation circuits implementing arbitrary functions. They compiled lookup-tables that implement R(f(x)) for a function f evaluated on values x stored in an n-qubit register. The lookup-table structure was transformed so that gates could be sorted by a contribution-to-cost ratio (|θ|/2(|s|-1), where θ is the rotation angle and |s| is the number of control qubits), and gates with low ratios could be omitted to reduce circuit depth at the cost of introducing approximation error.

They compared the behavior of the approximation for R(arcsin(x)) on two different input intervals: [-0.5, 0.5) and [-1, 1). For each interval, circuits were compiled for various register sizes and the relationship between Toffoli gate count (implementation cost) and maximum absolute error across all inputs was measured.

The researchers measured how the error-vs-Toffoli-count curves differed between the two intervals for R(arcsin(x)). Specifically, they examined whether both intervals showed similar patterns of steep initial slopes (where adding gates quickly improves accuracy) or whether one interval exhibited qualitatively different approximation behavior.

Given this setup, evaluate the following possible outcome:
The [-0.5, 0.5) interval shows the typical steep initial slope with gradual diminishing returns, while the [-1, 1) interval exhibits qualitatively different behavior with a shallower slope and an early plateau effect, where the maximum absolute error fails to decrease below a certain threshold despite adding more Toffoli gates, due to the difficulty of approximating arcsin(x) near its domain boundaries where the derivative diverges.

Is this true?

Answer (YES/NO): NO